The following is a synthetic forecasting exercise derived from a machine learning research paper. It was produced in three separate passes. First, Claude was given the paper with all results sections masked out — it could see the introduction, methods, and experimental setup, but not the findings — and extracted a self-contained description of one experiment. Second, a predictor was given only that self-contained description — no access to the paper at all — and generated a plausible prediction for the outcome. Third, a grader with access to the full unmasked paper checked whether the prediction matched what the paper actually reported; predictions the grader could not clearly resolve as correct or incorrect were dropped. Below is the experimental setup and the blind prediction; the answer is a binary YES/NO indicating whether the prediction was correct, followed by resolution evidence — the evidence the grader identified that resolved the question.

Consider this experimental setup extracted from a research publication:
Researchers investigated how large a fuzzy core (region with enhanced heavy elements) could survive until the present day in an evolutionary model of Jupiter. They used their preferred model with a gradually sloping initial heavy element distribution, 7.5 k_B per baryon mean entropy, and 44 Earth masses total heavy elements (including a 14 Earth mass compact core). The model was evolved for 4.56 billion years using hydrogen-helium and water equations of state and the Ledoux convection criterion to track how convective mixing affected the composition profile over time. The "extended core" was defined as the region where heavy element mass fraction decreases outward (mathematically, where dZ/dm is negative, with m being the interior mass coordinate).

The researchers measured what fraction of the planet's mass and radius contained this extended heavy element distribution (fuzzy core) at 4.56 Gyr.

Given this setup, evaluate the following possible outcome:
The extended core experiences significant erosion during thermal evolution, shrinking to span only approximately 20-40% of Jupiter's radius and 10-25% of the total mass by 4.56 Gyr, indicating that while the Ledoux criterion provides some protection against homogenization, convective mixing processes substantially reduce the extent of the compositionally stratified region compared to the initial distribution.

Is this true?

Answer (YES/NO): NO